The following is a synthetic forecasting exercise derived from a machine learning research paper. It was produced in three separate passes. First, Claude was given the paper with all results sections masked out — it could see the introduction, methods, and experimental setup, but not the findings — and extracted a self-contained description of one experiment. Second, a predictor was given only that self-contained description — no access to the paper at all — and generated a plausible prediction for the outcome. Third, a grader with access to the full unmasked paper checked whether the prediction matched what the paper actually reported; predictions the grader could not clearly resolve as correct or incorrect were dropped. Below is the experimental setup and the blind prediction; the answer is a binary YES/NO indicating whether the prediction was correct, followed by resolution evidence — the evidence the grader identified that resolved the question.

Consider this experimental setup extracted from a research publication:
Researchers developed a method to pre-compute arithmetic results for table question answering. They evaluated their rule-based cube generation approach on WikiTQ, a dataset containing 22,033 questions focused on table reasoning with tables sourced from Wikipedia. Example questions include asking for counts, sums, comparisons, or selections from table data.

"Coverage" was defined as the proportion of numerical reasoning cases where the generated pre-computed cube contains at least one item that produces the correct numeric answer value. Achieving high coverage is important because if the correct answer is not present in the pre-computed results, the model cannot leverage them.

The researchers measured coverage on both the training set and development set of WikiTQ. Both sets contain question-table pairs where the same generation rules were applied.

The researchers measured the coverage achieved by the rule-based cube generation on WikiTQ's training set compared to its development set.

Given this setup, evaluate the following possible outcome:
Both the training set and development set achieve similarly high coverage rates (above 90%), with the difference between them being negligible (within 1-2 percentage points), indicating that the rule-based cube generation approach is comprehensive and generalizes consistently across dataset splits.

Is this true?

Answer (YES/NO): NO